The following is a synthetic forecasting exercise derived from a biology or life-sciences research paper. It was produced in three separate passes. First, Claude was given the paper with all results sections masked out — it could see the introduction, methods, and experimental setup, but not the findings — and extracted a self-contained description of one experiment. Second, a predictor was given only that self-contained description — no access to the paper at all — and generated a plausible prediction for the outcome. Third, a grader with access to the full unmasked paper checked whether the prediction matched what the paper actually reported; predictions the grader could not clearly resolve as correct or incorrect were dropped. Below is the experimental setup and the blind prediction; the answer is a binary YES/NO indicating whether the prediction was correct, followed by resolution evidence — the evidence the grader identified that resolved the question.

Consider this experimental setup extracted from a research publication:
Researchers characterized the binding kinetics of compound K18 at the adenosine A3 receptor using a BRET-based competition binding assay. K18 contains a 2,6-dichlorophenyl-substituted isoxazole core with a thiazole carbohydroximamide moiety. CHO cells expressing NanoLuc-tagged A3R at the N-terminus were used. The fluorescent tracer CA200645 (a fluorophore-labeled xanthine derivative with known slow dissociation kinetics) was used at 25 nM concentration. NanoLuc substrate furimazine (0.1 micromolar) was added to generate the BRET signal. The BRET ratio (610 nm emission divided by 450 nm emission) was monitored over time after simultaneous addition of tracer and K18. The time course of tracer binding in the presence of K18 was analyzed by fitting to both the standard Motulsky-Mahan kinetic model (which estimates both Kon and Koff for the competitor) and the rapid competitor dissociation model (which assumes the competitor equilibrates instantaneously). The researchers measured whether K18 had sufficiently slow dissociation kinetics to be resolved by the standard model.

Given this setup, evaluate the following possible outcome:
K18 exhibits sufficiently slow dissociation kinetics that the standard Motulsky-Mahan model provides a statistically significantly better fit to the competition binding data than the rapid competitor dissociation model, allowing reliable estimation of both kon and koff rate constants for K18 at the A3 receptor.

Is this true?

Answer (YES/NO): NO